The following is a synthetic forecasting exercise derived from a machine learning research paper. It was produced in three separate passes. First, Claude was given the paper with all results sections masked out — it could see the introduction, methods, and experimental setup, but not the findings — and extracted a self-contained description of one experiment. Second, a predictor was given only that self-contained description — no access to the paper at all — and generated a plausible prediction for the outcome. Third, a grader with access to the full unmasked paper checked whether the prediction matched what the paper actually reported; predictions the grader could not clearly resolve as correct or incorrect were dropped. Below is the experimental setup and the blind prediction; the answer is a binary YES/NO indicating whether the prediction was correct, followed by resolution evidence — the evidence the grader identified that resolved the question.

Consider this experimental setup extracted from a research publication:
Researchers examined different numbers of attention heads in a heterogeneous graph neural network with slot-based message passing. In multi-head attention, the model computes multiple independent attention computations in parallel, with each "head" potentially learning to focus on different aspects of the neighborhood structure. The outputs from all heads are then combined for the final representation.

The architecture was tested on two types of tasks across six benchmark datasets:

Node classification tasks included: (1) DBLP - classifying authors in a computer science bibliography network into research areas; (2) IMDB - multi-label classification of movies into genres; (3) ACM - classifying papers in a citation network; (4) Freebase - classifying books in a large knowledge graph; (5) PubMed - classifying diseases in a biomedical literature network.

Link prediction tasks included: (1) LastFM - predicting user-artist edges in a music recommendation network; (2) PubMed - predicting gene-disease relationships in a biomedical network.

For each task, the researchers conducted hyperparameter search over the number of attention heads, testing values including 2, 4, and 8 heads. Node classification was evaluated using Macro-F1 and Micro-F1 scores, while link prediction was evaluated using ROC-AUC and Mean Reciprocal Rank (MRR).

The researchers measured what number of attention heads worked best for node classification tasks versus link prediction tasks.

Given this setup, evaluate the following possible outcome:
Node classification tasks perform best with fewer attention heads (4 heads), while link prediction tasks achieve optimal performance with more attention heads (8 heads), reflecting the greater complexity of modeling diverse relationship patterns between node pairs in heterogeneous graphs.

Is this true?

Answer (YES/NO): NO